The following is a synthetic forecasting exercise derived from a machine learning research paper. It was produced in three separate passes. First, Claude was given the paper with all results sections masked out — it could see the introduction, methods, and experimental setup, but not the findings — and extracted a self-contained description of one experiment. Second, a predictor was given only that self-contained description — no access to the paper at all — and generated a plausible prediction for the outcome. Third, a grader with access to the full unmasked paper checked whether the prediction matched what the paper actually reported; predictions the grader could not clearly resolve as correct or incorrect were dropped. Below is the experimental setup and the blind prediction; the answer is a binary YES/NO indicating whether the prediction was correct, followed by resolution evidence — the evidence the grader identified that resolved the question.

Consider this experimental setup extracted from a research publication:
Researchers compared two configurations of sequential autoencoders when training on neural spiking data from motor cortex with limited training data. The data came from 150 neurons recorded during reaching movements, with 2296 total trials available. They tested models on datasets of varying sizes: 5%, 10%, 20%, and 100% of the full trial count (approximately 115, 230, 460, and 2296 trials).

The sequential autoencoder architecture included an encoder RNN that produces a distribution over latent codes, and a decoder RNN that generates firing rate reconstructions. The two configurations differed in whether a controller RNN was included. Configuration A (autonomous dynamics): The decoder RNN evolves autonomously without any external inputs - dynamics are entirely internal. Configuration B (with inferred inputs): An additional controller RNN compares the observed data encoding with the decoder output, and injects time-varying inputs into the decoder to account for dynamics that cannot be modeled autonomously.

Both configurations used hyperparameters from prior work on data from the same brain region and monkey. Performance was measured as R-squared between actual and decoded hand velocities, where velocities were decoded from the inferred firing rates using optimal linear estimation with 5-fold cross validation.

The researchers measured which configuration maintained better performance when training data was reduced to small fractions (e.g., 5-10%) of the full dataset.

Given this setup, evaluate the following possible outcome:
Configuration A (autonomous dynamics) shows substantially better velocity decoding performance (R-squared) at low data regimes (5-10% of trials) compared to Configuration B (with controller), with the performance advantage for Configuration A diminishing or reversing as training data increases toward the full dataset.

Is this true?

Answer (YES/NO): NO